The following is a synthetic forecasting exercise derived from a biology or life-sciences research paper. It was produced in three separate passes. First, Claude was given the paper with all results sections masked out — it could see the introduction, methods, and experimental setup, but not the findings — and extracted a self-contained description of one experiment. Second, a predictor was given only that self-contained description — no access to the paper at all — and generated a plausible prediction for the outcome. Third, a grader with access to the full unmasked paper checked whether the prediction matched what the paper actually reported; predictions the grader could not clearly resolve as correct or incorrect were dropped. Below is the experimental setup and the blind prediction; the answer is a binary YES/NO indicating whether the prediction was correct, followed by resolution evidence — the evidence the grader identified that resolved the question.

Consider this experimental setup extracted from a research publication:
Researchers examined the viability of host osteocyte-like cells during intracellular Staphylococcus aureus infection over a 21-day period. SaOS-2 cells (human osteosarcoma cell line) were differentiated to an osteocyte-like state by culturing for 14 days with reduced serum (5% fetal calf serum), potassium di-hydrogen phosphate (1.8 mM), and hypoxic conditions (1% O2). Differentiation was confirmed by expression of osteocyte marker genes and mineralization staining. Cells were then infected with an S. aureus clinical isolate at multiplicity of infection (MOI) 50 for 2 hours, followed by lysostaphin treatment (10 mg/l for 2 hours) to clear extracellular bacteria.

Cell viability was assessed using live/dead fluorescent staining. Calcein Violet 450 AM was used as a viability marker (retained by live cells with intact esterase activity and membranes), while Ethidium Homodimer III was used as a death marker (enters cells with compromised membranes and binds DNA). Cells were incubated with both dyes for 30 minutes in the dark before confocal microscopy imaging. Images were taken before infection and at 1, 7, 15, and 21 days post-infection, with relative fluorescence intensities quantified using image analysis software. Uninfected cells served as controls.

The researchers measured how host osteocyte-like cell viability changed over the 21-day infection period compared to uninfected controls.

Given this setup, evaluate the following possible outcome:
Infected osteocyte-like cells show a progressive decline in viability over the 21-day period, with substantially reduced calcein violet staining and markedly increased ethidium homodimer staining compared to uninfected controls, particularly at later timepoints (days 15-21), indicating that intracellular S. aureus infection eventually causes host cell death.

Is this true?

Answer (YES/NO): NO